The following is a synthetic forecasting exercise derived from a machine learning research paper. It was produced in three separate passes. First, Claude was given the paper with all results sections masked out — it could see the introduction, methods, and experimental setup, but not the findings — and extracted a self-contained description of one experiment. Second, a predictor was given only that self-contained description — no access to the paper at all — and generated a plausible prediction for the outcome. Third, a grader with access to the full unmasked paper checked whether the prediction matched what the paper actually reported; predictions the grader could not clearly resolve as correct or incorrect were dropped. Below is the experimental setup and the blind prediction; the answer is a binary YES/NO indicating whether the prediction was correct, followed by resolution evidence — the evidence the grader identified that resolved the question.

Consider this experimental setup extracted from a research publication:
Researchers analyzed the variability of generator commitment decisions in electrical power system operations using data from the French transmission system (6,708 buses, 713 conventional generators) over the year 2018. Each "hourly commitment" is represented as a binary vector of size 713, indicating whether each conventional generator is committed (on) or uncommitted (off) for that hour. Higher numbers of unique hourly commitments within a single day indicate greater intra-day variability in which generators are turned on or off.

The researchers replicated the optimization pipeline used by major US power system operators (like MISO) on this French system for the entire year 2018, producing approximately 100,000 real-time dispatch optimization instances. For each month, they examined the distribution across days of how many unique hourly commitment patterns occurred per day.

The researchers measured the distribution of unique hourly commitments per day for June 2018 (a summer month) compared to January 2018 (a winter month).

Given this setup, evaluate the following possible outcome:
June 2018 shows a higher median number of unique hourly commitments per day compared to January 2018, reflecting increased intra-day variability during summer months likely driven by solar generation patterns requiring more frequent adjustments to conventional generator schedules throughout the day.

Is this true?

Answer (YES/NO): NO